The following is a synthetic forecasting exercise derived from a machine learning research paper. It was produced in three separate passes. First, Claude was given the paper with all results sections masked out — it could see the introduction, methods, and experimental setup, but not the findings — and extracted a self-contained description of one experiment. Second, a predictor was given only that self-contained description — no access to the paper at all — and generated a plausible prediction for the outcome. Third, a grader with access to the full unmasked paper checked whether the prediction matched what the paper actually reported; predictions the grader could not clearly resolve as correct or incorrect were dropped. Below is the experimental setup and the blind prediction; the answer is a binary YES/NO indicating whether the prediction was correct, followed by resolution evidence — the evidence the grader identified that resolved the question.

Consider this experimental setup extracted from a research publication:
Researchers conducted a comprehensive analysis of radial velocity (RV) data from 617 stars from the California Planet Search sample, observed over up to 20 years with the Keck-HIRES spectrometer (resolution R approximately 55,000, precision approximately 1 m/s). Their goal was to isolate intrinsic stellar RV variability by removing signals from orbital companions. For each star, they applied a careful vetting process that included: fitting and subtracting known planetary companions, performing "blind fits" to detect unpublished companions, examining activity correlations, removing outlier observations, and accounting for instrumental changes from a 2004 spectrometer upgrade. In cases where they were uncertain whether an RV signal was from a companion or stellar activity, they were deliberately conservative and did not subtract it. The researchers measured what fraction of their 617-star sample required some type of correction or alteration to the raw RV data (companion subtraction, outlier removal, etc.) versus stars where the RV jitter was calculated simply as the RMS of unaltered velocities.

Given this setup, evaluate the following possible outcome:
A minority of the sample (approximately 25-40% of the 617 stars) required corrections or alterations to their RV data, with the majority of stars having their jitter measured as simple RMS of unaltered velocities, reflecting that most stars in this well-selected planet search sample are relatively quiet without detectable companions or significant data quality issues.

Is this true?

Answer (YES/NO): NO